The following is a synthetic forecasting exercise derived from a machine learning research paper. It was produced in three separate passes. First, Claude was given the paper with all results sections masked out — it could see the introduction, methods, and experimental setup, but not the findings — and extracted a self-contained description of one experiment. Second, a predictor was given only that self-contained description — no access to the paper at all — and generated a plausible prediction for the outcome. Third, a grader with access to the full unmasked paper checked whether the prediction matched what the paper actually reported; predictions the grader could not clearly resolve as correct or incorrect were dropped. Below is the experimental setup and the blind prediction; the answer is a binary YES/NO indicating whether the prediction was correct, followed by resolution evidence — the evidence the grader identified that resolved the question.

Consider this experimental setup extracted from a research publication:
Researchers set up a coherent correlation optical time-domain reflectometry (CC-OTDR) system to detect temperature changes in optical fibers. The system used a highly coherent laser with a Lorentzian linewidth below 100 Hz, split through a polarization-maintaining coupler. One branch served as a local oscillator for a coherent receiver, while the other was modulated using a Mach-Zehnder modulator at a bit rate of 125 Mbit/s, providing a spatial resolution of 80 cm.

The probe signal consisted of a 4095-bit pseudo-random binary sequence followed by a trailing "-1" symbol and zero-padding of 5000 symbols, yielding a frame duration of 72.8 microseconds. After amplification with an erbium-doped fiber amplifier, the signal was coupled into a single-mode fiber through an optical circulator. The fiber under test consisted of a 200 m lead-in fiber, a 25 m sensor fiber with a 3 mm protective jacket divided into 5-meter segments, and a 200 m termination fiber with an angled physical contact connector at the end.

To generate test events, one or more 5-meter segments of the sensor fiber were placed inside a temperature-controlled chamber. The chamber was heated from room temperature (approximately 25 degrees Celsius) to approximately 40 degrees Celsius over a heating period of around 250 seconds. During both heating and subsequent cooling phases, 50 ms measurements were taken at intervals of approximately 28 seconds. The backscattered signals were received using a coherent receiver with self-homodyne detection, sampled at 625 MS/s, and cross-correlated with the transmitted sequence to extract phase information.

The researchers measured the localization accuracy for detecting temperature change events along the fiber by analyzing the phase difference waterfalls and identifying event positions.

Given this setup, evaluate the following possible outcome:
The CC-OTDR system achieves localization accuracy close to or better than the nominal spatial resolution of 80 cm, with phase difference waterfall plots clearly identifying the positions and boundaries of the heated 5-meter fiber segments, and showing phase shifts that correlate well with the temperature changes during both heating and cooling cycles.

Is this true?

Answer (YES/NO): NO